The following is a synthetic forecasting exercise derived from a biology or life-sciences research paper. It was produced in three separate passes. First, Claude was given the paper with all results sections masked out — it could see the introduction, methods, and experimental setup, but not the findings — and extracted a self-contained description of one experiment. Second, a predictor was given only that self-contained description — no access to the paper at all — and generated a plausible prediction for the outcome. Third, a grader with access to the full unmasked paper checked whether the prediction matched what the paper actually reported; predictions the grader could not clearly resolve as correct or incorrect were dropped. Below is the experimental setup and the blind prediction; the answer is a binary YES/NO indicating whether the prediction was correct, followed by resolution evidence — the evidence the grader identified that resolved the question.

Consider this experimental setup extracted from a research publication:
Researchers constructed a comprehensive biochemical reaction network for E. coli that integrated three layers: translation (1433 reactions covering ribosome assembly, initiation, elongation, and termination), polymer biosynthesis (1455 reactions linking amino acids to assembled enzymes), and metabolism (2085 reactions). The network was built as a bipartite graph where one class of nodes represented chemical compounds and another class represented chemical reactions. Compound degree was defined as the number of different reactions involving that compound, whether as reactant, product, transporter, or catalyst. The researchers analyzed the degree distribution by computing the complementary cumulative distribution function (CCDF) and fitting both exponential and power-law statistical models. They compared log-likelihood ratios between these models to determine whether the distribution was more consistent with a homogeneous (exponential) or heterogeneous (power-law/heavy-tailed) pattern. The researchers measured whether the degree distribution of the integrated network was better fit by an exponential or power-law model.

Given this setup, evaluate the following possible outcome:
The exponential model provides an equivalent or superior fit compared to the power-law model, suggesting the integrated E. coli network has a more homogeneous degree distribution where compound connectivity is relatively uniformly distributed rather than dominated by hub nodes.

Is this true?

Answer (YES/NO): NO